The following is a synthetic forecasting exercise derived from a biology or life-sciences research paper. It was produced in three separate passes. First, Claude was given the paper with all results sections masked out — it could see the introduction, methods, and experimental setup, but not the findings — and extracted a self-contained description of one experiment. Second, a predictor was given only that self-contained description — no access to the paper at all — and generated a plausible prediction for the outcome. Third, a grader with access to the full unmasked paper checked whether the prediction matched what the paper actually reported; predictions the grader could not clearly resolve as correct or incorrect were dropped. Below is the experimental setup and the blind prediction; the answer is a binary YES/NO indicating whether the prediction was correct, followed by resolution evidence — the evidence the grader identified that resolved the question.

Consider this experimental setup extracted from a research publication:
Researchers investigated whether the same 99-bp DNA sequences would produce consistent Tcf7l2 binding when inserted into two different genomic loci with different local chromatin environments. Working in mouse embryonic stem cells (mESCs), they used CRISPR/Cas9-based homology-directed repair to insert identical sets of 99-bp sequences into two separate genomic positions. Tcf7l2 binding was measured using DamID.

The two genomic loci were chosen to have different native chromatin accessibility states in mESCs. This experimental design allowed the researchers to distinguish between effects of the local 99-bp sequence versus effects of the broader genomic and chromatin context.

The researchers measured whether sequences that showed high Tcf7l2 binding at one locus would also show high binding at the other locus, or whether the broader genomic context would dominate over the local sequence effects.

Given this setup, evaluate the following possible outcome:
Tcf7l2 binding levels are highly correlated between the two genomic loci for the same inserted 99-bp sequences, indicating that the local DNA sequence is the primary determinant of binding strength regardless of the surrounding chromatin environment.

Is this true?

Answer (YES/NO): NO